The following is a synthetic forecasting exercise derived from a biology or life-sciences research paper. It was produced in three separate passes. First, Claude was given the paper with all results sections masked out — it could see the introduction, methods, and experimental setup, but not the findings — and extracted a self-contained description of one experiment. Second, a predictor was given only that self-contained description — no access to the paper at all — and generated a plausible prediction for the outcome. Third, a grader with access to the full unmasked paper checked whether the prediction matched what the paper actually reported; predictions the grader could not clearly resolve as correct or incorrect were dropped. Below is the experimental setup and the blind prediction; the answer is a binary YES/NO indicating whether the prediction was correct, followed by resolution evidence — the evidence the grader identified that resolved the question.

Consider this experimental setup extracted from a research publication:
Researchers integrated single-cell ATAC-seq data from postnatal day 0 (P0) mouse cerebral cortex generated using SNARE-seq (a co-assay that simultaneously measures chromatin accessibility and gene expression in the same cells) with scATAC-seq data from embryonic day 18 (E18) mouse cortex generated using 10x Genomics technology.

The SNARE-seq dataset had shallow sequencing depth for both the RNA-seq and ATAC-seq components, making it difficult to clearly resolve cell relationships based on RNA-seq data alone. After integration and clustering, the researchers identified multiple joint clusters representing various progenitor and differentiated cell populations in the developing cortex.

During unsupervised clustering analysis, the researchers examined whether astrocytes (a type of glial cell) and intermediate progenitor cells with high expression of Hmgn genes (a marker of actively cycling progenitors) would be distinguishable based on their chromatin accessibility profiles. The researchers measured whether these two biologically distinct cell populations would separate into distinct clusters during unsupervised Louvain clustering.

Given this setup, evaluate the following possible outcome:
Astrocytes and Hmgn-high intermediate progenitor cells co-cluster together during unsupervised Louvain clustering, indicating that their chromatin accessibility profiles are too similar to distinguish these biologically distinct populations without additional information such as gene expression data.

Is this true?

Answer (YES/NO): YES